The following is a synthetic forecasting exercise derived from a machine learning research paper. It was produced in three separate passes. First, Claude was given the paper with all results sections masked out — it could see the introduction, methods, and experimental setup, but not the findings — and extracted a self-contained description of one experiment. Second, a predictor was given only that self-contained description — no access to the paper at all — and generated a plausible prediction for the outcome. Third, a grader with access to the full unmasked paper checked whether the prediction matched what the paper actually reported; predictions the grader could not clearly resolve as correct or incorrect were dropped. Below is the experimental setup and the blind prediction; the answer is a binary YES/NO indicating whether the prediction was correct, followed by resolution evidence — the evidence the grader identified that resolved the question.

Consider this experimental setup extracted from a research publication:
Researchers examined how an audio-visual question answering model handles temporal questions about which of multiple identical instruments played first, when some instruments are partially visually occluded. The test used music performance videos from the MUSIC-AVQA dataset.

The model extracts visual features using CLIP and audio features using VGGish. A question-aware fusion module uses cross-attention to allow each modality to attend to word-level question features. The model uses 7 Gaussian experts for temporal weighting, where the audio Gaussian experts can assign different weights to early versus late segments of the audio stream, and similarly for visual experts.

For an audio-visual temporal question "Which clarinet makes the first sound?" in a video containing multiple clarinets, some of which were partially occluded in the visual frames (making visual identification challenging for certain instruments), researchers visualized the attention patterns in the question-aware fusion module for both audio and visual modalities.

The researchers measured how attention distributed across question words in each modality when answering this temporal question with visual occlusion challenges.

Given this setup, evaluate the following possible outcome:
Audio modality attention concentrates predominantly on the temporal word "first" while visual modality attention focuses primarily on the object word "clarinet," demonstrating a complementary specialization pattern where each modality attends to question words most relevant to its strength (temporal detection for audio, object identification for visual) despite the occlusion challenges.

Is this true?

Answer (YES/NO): NO